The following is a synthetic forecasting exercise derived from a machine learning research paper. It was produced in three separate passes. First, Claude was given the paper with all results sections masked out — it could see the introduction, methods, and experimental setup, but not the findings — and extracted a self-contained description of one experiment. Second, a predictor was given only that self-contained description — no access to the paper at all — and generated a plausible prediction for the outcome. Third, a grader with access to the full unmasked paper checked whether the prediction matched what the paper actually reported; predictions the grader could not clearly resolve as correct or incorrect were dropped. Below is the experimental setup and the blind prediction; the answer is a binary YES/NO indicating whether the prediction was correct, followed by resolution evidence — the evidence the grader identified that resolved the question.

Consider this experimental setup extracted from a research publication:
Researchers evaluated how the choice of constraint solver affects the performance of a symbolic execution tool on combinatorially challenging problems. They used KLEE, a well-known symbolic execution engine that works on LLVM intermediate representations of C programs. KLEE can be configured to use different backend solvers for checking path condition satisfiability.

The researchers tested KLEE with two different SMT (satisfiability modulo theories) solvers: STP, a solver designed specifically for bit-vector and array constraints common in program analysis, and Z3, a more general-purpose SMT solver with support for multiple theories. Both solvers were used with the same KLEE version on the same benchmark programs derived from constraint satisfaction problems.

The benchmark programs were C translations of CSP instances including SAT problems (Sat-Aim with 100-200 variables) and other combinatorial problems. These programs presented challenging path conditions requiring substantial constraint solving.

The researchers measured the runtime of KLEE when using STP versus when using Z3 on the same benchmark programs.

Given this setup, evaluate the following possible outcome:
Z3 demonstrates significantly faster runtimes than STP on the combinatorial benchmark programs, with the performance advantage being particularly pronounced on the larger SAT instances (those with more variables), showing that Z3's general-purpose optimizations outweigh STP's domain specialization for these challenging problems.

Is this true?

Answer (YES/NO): NO